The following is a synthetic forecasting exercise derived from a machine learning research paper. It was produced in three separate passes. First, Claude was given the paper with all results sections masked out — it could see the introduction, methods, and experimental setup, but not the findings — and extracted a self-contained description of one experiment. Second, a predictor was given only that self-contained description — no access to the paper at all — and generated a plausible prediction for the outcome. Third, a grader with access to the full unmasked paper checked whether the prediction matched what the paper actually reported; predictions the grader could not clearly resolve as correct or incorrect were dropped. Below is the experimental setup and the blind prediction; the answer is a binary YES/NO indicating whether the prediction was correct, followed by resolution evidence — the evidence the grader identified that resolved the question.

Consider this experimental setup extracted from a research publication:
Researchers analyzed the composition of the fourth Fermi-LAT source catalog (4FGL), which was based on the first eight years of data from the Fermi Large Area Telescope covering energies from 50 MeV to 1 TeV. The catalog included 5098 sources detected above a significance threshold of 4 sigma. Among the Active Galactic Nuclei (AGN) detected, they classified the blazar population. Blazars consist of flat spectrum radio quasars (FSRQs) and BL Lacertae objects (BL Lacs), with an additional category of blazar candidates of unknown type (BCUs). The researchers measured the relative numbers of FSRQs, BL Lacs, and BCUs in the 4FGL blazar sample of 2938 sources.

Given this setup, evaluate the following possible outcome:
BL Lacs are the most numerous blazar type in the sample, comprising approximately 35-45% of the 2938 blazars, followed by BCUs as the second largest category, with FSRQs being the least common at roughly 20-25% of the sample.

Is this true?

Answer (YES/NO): NO